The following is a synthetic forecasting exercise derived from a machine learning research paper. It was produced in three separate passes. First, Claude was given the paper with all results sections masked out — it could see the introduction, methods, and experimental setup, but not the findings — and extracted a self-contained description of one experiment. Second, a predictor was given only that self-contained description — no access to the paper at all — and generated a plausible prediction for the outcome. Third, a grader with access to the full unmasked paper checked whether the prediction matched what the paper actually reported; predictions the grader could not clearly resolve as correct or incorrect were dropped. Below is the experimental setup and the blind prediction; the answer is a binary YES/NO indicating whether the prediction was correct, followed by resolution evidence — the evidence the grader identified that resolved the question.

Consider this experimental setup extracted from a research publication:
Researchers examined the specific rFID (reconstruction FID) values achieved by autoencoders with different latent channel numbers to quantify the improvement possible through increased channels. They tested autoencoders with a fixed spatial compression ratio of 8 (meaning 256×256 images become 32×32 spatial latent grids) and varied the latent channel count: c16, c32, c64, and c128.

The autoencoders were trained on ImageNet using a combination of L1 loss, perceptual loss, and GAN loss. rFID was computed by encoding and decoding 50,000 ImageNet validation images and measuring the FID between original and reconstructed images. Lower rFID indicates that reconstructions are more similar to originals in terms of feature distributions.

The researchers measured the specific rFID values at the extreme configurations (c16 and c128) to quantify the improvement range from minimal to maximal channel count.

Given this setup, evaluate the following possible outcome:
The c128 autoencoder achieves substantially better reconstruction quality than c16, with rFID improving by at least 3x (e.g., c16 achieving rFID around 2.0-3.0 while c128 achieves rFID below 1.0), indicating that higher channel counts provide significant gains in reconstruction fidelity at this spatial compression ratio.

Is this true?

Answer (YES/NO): NO